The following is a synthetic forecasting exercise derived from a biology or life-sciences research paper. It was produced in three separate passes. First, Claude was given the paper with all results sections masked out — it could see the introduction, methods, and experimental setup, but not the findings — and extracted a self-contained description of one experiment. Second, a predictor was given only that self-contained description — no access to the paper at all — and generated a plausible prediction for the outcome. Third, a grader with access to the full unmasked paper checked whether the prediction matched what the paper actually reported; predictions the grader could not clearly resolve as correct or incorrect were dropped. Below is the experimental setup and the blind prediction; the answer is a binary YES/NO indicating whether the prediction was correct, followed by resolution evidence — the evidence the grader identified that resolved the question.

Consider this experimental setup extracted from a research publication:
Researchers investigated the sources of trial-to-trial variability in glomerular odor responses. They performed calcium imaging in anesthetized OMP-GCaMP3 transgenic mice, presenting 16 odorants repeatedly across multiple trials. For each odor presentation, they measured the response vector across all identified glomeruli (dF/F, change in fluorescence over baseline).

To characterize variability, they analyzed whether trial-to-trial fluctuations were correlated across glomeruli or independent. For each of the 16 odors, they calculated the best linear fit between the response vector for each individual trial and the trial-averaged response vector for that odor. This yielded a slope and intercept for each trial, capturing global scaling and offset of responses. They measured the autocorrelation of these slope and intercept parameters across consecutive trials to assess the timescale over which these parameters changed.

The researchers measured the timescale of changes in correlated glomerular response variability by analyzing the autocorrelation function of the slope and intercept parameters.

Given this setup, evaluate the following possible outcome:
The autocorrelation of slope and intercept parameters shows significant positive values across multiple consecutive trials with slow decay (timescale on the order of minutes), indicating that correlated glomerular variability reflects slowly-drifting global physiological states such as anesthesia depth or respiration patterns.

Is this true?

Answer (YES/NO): YES